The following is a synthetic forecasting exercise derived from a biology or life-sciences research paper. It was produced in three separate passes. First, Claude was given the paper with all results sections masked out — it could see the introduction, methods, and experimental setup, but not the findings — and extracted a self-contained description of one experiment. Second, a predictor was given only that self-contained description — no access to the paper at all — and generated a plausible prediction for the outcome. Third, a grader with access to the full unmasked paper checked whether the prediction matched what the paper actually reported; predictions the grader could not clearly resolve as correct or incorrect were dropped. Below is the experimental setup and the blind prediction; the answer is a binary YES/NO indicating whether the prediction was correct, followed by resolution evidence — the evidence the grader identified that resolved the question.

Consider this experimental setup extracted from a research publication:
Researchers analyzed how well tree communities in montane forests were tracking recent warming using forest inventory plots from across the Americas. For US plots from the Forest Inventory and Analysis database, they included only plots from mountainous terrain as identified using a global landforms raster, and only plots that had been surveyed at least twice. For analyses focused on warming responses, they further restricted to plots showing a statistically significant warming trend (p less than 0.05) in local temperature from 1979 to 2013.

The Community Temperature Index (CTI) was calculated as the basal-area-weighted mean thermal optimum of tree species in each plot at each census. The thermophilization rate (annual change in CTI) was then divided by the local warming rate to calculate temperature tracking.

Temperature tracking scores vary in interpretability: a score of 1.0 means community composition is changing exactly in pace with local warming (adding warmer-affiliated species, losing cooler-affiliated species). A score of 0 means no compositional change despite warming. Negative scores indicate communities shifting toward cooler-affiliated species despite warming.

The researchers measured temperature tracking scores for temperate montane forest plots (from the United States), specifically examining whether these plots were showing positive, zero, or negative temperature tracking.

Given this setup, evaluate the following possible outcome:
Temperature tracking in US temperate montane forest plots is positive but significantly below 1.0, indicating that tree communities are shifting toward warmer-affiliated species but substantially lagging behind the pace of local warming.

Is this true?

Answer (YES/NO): YES